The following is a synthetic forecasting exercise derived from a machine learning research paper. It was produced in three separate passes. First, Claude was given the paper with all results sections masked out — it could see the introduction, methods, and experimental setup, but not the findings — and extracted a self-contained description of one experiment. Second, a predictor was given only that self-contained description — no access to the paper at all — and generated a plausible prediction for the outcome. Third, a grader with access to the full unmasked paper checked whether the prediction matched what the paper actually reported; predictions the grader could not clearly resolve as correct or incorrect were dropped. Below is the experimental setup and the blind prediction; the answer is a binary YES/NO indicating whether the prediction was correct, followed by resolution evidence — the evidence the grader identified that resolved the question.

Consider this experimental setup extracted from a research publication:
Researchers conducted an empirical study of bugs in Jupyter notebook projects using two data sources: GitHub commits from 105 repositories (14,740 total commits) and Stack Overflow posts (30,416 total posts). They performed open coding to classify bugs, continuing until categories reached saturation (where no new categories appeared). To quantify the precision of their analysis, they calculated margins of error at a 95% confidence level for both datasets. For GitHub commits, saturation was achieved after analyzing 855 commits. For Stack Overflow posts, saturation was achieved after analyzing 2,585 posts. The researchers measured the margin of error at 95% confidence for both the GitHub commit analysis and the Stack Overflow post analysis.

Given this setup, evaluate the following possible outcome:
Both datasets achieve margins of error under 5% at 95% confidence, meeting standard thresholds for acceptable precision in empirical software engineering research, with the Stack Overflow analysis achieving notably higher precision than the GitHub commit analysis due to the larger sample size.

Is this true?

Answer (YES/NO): YES